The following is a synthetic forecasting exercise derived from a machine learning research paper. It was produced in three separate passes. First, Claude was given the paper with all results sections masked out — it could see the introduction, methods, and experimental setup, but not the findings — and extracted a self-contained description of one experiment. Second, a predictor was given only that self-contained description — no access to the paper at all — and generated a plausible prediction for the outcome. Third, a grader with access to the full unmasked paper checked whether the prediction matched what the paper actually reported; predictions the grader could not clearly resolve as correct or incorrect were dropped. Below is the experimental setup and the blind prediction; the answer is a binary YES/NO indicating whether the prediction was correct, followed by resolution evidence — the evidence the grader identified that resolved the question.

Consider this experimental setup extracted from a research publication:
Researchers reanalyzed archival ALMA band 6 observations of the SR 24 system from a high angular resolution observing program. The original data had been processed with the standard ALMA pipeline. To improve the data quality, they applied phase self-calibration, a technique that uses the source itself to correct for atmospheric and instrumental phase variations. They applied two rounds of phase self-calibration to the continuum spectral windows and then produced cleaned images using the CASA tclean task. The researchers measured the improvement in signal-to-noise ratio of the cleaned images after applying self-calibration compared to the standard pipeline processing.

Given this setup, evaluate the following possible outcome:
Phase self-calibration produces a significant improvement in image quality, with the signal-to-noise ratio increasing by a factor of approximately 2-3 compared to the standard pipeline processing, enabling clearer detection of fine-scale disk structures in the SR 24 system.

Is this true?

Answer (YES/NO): NO